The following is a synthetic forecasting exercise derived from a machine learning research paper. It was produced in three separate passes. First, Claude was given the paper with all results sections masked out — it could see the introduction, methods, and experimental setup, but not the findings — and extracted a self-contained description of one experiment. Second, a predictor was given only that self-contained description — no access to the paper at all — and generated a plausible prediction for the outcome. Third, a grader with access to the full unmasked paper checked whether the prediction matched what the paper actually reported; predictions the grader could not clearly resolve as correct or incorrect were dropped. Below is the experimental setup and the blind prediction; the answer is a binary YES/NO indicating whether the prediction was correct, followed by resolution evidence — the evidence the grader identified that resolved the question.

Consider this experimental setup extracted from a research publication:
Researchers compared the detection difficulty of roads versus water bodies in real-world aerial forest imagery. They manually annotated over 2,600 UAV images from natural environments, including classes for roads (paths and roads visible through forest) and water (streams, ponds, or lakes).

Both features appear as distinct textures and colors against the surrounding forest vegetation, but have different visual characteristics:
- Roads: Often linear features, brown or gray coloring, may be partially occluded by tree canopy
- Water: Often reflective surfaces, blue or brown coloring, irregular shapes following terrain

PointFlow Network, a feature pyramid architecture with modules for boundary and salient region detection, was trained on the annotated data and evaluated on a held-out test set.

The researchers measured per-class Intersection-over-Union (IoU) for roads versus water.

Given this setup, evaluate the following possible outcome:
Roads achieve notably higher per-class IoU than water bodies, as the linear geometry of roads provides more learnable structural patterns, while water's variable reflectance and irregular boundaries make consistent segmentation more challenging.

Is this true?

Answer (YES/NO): NO